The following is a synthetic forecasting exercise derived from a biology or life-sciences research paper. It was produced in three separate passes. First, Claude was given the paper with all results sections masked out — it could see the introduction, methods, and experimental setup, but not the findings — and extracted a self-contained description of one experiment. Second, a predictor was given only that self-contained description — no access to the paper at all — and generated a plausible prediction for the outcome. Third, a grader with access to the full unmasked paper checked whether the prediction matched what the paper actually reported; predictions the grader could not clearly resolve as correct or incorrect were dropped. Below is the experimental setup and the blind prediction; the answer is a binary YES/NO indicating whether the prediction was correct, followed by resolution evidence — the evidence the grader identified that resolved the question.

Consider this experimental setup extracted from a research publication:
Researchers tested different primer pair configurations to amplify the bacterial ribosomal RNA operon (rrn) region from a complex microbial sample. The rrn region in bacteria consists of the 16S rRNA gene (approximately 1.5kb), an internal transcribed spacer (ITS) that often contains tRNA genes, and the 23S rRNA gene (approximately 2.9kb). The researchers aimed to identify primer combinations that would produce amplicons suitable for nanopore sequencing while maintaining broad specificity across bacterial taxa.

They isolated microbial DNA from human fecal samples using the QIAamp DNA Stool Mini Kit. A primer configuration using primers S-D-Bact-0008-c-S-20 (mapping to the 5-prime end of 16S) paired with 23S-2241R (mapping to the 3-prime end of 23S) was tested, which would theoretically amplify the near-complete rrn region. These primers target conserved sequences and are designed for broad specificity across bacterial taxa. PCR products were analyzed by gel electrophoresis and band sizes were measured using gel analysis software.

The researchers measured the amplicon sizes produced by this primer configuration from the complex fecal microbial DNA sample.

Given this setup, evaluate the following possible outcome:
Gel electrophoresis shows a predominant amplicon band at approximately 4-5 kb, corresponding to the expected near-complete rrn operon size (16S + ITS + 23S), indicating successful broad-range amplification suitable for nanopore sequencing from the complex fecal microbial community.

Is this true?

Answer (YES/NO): NO